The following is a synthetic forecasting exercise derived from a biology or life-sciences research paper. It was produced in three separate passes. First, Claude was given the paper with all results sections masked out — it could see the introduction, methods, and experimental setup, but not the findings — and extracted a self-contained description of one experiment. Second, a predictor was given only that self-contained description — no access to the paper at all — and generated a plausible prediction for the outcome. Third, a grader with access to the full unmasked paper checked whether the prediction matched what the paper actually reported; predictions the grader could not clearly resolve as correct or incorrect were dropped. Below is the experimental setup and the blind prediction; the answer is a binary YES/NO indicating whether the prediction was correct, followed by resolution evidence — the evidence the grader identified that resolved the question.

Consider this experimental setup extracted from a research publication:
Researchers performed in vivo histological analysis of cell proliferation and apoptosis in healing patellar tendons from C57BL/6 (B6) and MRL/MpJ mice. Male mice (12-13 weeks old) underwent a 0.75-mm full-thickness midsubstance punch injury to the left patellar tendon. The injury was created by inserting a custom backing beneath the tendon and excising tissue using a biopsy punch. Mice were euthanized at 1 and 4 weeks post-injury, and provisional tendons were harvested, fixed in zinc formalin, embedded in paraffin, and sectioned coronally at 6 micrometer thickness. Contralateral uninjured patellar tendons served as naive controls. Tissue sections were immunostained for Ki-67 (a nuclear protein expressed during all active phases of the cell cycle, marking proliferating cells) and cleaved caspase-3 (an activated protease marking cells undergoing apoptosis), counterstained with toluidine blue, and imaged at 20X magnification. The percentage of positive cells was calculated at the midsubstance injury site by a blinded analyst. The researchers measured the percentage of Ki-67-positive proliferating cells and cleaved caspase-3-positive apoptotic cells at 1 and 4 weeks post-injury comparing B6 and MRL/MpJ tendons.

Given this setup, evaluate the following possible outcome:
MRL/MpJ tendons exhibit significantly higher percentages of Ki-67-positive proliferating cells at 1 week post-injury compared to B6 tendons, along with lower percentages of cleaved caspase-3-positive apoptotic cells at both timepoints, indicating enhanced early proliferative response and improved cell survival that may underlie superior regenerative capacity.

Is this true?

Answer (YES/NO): NO